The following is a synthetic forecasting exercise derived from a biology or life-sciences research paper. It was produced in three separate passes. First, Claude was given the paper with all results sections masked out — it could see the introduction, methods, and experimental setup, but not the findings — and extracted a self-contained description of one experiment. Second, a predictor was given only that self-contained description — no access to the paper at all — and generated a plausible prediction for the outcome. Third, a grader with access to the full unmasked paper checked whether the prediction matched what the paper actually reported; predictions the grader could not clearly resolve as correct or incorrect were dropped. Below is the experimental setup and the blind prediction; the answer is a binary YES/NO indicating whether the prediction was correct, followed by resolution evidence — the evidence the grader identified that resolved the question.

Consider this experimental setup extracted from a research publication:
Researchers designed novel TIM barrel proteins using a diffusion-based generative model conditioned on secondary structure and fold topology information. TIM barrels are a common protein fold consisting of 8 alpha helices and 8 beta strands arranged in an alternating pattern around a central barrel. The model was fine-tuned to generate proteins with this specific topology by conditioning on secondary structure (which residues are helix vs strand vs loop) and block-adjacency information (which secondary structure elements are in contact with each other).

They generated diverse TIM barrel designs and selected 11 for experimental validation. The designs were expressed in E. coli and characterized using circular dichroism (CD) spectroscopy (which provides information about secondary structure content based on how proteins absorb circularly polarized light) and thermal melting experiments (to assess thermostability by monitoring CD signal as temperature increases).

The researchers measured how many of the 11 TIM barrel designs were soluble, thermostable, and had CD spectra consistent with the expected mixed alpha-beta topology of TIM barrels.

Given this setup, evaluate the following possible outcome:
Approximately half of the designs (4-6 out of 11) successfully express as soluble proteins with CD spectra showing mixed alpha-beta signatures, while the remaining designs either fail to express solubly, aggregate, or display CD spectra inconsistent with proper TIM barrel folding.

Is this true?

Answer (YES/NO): NO